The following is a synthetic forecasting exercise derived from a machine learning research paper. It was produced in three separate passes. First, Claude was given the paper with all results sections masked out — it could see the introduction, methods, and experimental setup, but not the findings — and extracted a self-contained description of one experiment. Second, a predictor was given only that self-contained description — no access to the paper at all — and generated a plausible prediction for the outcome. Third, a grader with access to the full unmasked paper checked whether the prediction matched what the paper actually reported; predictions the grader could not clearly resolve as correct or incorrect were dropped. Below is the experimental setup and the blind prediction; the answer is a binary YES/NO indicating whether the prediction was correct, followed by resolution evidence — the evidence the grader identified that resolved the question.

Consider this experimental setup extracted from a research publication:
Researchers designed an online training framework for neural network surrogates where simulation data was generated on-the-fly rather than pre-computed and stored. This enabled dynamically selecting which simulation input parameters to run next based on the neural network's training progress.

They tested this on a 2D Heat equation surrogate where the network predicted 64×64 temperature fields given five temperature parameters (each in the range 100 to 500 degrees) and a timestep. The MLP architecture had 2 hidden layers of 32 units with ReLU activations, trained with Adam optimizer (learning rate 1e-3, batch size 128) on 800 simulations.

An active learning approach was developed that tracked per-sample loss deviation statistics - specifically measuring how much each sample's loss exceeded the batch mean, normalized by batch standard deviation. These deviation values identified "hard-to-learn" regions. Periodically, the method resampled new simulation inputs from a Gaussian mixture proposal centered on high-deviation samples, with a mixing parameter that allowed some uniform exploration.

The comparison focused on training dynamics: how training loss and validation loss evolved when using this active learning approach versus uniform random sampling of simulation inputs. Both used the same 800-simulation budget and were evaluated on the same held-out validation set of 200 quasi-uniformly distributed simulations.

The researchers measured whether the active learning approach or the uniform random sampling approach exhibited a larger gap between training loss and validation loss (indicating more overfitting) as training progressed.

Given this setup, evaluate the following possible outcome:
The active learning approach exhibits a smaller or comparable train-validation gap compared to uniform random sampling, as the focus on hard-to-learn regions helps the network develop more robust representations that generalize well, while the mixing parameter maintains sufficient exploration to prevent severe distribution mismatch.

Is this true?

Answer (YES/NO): YES